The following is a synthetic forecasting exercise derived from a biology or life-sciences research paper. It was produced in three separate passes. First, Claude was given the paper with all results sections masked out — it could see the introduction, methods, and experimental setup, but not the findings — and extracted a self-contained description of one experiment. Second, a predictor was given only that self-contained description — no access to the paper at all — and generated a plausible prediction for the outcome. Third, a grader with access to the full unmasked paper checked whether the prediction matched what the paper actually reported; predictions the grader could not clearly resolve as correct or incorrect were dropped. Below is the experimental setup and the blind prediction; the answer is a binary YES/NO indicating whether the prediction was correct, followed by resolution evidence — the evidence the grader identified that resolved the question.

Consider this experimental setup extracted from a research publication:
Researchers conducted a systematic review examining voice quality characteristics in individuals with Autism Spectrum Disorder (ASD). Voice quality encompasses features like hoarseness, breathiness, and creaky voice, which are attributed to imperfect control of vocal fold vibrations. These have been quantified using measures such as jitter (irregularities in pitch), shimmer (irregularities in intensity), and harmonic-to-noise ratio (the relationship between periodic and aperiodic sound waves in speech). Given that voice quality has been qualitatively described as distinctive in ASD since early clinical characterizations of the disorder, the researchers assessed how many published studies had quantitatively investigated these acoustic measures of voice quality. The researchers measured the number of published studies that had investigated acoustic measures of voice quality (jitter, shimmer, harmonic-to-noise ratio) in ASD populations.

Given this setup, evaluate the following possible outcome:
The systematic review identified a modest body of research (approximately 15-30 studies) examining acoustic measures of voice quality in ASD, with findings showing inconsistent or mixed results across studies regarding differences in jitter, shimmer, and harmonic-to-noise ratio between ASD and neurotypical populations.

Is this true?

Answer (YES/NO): NO